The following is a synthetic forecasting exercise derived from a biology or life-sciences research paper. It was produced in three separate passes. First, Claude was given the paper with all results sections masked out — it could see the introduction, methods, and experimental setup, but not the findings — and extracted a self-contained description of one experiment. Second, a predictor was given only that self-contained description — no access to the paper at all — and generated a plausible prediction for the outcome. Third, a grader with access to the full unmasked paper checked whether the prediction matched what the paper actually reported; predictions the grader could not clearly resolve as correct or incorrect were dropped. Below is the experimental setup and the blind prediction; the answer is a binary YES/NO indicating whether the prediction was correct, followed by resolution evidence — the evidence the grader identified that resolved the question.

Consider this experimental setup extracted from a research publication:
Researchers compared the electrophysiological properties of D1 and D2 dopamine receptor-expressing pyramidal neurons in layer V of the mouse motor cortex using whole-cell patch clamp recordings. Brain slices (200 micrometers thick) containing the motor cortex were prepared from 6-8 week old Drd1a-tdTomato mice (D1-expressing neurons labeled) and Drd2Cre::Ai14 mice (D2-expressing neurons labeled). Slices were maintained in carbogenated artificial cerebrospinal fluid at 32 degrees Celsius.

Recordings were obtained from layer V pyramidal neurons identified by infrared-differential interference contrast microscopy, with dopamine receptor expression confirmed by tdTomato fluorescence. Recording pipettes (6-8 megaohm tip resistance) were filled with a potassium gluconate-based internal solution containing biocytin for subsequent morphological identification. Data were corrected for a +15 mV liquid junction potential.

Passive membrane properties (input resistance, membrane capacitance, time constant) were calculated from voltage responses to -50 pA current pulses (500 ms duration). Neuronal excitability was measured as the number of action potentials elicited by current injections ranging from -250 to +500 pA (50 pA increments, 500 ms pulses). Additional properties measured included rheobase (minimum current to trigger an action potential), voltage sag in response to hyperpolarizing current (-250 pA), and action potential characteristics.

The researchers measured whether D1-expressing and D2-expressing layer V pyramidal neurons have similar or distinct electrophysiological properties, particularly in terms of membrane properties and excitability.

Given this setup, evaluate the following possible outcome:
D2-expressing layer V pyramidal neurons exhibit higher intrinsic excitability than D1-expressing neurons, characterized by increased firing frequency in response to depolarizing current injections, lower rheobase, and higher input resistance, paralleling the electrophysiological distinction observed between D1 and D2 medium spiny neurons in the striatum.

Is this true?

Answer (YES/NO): NO